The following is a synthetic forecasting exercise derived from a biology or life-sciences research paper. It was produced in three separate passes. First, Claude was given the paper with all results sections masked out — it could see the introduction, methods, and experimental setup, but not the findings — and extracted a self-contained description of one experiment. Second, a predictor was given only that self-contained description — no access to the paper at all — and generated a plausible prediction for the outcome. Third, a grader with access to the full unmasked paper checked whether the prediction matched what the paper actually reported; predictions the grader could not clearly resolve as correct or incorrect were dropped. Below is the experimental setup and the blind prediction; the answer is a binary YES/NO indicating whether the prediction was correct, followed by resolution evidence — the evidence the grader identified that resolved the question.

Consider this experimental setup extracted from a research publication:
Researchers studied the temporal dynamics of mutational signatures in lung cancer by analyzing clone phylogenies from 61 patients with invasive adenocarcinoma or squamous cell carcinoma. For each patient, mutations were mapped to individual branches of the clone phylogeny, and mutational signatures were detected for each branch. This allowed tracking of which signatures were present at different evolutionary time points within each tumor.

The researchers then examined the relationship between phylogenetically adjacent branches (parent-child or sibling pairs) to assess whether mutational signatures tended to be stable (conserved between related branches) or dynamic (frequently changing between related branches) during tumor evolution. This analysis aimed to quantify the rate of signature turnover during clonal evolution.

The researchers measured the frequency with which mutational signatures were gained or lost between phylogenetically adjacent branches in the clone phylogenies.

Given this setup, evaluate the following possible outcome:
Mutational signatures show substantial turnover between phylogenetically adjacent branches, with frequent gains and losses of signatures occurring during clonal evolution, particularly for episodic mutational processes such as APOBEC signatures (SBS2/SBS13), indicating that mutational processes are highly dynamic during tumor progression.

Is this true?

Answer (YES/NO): YES